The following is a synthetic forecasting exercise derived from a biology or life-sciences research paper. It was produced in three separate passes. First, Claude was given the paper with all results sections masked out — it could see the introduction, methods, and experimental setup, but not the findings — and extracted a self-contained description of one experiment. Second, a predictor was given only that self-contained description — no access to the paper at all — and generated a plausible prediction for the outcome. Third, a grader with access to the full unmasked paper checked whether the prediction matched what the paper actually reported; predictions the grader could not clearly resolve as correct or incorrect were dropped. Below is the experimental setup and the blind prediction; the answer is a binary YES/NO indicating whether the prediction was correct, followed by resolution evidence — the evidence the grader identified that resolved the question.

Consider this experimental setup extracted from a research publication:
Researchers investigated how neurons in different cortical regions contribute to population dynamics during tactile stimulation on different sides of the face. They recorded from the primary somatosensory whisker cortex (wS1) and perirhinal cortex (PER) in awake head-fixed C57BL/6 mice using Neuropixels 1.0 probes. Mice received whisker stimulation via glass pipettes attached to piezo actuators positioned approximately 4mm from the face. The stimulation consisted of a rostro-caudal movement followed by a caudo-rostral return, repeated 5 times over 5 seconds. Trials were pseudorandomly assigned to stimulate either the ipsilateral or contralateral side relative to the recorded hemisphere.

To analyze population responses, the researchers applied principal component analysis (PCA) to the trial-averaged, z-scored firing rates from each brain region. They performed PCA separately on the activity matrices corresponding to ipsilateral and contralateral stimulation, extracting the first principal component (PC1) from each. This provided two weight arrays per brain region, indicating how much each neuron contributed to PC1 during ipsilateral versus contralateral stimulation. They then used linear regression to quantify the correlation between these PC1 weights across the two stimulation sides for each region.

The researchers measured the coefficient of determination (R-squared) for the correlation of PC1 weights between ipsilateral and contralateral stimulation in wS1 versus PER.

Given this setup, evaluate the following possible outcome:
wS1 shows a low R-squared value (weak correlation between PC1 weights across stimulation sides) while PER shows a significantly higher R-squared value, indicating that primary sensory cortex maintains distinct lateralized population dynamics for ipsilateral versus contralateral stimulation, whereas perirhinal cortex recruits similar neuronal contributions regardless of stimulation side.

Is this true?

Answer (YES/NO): YES